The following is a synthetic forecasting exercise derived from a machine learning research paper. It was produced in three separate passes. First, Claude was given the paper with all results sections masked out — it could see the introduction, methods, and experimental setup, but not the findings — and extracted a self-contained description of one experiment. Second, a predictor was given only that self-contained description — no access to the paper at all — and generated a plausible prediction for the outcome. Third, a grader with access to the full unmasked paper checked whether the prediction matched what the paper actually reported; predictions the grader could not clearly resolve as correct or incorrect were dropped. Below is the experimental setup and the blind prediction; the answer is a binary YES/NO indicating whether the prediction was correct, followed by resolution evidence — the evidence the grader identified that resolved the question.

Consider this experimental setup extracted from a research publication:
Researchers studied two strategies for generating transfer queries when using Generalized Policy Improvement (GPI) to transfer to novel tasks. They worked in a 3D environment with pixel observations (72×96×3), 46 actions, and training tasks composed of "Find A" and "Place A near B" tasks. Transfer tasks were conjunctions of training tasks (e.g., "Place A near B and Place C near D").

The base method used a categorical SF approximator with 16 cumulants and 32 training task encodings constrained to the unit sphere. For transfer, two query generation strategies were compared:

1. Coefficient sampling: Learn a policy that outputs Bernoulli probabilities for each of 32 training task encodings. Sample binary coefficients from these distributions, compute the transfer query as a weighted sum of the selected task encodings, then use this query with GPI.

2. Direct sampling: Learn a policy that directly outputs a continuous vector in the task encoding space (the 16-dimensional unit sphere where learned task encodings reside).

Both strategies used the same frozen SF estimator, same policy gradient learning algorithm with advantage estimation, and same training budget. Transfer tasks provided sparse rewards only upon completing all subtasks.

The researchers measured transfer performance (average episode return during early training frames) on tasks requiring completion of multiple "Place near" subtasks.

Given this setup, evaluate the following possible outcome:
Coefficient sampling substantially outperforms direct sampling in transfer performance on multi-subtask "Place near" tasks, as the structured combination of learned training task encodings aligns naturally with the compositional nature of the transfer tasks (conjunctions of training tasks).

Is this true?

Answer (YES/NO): YES